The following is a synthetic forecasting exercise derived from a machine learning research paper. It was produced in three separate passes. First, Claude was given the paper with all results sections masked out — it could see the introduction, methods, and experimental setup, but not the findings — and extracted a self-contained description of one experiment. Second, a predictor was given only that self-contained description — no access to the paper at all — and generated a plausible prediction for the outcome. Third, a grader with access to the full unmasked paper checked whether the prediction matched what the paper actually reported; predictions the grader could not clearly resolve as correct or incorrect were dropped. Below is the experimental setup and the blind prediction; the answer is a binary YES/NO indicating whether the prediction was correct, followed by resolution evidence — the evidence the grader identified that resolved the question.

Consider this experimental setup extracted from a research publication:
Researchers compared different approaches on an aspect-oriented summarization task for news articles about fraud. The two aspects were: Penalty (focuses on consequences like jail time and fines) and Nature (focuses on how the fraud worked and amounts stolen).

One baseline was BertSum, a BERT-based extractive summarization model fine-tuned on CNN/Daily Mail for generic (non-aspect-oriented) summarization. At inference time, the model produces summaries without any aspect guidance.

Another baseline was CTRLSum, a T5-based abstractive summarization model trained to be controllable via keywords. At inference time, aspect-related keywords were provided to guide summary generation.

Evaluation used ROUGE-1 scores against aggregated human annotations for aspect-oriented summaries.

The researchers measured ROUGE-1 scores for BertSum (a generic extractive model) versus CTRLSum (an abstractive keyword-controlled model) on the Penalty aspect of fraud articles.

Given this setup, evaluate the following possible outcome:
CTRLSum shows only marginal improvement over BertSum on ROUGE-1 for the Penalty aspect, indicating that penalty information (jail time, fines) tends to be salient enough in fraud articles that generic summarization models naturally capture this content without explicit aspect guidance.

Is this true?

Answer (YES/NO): NO